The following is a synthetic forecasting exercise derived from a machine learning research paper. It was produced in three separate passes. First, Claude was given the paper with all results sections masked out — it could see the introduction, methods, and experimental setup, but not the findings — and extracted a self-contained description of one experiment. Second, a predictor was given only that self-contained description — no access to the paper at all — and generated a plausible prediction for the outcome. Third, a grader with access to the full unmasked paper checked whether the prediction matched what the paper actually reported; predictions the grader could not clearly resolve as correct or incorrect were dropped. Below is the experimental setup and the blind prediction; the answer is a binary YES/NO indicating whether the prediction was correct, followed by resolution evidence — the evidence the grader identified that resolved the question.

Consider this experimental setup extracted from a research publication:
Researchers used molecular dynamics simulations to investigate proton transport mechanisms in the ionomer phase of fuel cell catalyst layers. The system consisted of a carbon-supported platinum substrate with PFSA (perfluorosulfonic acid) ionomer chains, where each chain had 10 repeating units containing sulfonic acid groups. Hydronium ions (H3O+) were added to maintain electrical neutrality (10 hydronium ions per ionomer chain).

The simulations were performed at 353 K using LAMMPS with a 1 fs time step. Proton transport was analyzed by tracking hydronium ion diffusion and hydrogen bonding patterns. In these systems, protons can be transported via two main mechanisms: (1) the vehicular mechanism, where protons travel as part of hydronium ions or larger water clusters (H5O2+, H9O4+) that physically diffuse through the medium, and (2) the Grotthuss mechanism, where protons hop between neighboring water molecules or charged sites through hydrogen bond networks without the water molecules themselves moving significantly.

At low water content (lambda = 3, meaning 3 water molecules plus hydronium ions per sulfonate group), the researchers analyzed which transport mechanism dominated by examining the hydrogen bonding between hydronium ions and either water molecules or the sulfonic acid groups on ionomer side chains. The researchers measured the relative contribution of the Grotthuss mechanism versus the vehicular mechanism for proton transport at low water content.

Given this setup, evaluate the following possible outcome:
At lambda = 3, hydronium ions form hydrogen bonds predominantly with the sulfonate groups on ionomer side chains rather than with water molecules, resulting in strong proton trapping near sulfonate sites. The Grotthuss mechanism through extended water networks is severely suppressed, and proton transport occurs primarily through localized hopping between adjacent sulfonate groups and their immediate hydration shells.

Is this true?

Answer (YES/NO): NO